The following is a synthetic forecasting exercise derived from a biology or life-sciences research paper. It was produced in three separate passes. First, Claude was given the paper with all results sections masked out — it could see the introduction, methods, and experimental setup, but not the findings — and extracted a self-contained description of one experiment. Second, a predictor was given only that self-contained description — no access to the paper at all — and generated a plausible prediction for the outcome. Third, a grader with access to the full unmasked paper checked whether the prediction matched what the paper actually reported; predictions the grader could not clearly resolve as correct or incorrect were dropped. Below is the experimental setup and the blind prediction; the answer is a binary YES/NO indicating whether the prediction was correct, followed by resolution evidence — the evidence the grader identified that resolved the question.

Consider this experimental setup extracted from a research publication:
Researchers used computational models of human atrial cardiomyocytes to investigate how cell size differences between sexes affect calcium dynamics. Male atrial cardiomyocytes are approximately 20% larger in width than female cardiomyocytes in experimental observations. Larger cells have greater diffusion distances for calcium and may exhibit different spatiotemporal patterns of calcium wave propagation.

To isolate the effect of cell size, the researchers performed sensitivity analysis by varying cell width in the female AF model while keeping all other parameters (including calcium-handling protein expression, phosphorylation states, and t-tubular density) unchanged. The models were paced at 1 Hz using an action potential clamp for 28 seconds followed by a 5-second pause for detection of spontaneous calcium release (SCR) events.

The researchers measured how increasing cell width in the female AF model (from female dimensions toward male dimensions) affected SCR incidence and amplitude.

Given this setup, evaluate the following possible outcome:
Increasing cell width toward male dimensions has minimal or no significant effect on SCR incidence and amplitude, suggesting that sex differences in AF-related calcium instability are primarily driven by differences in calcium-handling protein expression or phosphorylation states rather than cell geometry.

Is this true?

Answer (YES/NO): YES